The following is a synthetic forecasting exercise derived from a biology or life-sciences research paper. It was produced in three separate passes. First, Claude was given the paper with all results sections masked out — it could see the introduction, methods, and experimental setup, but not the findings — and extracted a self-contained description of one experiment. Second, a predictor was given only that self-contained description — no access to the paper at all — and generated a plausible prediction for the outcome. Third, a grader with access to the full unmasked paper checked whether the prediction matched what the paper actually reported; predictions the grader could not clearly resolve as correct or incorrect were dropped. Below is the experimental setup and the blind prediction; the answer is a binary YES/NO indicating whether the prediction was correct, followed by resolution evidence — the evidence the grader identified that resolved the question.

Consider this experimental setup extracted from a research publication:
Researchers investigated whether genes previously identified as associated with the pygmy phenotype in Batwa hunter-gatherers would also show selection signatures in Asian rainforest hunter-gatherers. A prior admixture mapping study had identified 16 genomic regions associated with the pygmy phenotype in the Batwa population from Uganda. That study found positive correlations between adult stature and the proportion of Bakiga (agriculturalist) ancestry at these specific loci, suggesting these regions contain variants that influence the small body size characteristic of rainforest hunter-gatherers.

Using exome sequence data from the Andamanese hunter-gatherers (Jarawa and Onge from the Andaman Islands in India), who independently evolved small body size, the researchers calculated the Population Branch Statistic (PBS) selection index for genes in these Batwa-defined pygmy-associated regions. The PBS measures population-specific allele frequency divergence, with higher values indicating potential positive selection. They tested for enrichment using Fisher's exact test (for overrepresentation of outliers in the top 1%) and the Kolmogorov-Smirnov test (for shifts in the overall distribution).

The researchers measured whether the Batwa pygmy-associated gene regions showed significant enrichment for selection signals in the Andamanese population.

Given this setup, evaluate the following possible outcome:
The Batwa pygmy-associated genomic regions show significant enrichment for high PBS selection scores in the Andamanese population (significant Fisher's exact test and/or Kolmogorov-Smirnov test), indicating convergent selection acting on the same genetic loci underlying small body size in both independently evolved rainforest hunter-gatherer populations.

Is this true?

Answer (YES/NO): NO